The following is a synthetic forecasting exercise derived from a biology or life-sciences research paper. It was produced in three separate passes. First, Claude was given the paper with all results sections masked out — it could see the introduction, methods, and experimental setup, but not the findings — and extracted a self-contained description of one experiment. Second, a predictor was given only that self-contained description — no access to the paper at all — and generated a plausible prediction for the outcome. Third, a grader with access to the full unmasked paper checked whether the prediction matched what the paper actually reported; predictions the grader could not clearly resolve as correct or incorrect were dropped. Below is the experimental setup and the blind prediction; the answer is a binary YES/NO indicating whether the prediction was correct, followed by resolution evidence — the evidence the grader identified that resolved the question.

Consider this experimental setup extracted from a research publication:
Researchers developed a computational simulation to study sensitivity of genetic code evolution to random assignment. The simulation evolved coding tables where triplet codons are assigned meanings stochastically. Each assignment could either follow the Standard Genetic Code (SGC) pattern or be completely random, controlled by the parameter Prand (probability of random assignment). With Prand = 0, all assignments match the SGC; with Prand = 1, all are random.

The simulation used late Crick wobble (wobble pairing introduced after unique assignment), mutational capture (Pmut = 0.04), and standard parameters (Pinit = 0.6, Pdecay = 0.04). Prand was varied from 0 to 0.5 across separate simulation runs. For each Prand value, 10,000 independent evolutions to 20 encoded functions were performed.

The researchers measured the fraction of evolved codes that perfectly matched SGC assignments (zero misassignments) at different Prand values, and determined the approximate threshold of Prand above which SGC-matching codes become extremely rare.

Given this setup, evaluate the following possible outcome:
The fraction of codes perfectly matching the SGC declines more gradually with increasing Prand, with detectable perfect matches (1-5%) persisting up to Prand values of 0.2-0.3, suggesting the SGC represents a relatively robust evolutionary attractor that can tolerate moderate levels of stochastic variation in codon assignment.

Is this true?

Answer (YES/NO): NO